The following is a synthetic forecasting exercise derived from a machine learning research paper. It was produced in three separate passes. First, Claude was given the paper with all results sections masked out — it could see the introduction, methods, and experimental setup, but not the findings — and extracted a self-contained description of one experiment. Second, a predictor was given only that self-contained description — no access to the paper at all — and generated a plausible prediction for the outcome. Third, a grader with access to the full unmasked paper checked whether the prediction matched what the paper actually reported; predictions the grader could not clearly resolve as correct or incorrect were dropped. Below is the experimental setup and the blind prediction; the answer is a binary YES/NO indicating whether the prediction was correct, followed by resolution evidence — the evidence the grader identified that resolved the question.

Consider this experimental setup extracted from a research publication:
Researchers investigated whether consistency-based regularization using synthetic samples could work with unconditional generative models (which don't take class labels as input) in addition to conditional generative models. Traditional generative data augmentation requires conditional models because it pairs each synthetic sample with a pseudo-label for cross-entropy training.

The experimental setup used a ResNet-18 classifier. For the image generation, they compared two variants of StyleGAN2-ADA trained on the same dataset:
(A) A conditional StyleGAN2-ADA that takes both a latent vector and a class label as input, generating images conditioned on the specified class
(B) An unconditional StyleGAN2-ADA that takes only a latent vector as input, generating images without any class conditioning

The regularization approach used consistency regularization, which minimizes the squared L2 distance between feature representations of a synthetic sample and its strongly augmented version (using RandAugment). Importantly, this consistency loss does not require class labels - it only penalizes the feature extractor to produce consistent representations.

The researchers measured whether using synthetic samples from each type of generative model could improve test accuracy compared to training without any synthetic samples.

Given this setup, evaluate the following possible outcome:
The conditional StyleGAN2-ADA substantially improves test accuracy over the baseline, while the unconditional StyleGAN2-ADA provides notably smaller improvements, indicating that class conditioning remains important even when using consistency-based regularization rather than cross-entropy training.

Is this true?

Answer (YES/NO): NO